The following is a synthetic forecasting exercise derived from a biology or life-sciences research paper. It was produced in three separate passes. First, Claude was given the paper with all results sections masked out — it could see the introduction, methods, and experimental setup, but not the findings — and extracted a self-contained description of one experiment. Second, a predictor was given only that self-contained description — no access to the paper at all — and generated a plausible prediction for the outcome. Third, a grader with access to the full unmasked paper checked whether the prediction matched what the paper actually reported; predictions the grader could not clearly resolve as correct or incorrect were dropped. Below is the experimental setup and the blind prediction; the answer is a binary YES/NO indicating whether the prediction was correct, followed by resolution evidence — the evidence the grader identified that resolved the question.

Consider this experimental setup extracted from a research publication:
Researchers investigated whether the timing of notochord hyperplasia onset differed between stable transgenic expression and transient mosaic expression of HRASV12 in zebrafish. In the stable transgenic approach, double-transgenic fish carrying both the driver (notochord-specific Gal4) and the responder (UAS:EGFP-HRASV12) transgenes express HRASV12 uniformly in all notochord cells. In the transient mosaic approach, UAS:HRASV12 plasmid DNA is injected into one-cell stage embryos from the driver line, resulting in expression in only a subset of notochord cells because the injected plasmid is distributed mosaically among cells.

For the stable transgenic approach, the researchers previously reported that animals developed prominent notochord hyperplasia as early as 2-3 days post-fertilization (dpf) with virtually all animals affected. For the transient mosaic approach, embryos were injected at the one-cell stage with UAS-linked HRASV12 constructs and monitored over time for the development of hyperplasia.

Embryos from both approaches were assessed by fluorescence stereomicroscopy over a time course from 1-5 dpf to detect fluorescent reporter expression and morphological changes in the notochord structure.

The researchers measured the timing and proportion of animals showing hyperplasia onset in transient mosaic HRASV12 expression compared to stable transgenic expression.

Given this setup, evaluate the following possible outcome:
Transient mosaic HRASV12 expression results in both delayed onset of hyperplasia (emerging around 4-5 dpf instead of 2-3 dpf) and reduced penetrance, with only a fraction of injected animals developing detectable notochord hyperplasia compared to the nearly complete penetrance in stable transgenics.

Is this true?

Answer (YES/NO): NO